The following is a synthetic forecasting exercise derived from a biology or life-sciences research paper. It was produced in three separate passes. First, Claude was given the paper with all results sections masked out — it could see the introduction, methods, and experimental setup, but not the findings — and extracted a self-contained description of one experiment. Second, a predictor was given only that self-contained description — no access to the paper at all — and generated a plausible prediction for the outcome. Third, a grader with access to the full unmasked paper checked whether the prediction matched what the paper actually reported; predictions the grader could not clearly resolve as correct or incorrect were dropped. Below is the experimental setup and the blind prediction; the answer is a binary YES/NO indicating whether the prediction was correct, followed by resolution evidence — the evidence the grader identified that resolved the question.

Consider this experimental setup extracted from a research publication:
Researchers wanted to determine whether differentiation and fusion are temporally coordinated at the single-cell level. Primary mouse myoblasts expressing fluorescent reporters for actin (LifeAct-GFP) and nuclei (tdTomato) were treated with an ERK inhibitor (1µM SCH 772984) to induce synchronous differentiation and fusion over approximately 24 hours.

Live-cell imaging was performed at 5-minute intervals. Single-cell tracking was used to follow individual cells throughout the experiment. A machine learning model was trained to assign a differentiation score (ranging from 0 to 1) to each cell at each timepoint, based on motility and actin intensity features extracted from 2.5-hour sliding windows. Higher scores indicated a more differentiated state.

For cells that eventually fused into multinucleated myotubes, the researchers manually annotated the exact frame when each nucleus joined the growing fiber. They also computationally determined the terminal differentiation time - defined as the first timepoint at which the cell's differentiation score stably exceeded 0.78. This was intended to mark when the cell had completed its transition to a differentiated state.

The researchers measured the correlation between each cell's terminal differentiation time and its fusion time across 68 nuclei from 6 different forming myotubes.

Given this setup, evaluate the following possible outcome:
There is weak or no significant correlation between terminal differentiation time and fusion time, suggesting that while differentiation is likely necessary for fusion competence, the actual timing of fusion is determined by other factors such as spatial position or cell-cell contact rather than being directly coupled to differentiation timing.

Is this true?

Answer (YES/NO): NO